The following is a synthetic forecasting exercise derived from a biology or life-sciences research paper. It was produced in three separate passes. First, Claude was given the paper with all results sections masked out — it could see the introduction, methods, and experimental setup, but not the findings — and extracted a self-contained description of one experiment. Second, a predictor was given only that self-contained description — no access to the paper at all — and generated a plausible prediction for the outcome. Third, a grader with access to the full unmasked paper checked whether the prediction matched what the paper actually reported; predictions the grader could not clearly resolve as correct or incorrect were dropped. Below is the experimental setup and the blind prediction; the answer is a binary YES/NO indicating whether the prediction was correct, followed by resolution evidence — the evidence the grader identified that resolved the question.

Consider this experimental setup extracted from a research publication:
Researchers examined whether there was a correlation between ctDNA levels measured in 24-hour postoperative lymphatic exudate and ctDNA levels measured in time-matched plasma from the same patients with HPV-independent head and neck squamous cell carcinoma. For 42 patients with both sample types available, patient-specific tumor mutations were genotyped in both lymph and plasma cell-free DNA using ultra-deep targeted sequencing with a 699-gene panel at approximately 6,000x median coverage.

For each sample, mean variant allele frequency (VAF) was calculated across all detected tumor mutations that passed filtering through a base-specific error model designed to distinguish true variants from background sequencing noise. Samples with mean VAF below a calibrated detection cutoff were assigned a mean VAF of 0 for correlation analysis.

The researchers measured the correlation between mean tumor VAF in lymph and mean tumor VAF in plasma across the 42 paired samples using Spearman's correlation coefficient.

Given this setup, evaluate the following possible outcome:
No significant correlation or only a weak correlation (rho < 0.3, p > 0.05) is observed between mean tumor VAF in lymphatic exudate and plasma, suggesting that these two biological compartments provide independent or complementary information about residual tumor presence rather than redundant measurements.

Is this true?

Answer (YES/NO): NO